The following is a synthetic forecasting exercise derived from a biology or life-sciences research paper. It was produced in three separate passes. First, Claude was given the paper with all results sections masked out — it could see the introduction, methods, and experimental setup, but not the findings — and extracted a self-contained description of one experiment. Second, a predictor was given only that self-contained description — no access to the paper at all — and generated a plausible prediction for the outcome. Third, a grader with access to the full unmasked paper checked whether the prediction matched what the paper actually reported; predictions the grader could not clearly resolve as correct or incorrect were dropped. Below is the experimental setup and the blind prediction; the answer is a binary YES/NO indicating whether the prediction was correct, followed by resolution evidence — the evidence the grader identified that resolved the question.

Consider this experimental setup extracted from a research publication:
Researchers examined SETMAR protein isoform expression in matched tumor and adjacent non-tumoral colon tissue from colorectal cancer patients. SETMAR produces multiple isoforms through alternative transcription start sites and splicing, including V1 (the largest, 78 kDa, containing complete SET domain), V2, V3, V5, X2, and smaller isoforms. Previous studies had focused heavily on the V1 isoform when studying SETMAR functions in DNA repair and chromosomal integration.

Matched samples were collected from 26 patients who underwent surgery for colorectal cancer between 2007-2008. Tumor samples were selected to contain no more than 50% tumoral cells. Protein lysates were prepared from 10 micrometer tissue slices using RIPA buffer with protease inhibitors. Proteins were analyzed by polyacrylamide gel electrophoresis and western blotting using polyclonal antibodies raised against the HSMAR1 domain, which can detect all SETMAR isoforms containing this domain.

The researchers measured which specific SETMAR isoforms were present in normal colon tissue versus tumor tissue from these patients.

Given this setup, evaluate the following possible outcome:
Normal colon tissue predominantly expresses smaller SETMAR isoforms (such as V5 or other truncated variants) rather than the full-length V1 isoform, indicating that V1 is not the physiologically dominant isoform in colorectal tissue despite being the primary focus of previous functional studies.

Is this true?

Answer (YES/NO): NO